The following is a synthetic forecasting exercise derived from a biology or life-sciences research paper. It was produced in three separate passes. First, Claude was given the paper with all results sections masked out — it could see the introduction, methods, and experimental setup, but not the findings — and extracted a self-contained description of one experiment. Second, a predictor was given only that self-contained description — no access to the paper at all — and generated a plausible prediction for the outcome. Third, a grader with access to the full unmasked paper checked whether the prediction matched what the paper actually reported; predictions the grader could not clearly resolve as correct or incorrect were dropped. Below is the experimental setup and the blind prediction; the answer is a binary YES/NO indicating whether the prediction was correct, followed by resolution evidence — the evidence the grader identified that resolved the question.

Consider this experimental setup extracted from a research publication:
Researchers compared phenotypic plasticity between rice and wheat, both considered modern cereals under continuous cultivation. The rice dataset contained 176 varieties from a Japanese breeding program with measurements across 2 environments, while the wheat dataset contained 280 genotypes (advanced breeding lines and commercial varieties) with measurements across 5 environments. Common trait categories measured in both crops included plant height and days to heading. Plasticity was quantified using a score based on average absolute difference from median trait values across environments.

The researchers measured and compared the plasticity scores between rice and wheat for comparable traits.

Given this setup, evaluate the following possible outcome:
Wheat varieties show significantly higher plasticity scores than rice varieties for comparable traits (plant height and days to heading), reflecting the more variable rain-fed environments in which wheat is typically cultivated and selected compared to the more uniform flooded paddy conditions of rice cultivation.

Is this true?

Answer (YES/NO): NO